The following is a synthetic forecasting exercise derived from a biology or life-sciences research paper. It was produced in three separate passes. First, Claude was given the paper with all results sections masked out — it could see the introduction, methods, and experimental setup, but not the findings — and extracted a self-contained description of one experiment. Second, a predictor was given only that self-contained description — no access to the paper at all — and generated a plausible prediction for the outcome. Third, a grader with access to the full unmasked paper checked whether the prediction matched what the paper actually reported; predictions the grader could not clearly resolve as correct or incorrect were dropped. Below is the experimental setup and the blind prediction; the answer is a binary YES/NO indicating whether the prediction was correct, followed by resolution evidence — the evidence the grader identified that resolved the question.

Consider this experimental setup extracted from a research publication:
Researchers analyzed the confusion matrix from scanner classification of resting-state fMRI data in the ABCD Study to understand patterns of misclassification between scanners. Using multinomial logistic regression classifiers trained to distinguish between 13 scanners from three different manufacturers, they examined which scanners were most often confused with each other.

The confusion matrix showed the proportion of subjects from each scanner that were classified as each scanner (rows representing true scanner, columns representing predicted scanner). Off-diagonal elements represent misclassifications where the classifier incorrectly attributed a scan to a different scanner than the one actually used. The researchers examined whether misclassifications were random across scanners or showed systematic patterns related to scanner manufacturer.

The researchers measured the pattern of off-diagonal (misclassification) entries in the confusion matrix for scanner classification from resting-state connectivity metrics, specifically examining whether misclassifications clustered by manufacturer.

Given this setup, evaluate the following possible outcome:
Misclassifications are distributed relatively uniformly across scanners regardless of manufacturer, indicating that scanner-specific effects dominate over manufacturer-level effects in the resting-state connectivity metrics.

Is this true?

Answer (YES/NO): NO